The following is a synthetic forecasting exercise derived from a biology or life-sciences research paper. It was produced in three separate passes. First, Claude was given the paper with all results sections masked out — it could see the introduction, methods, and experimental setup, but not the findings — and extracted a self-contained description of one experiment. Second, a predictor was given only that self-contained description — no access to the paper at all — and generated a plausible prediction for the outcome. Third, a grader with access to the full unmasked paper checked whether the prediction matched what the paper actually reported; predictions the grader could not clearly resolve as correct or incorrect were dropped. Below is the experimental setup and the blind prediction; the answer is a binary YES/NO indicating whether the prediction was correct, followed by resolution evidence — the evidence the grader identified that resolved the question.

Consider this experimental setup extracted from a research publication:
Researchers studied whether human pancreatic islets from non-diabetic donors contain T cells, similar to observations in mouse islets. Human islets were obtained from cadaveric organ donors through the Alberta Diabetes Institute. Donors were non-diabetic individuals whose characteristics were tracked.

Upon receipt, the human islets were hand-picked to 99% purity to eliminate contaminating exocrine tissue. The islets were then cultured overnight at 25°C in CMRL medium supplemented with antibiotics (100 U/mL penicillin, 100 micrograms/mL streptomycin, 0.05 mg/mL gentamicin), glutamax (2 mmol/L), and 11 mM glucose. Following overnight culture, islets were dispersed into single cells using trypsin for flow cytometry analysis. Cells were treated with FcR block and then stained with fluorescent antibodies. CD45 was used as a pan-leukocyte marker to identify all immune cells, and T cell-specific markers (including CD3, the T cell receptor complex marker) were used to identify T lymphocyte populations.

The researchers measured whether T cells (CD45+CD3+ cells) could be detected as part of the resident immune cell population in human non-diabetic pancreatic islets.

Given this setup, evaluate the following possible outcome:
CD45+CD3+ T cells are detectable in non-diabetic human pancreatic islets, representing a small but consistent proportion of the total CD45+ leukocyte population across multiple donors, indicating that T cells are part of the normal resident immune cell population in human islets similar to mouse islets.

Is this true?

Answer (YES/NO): YES